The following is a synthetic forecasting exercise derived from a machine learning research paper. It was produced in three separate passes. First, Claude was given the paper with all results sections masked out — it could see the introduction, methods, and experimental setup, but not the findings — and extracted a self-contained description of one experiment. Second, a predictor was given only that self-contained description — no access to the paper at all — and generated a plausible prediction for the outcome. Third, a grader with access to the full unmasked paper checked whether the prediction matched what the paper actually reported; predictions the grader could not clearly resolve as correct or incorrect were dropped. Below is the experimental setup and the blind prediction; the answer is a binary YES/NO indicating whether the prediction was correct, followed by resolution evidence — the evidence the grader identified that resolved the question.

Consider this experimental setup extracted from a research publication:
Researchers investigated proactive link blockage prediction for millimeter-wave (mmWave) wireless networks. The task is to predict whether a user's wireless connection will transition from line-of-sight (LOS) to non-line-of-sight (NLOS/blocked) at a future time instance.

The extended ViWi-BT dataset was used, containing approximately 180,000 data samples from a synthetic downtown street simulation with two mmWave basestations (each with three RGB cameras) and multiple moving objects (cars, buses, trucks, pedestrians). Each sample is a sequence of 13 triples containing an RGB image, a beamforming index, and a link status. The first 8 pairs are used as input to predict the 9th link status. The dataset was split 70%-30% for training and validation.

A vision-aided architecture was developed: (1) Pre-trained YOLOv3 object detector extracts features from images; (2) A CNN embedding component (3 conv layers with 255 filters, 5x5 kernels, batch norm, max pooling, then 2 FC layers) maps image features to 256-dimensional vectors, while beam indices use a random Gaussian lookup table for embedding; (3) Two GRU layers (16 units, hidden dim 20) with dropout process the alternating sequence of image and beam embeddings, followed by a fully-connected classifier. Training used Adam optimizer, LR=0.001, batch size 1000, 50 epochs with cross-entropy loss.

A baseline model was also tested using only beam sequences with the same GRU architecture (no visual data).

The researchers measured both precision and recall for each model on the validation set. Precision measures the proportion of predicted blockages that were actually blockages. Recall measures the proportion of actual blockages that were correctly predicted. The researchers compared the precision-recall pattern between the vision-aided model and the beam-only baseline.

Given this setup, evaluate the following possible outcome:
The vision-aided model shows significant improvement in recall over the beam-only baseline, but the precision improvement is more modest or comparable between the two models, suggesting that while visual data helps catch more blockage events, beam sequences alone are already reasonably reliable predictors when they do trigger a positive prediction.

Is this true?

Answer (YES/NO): NO